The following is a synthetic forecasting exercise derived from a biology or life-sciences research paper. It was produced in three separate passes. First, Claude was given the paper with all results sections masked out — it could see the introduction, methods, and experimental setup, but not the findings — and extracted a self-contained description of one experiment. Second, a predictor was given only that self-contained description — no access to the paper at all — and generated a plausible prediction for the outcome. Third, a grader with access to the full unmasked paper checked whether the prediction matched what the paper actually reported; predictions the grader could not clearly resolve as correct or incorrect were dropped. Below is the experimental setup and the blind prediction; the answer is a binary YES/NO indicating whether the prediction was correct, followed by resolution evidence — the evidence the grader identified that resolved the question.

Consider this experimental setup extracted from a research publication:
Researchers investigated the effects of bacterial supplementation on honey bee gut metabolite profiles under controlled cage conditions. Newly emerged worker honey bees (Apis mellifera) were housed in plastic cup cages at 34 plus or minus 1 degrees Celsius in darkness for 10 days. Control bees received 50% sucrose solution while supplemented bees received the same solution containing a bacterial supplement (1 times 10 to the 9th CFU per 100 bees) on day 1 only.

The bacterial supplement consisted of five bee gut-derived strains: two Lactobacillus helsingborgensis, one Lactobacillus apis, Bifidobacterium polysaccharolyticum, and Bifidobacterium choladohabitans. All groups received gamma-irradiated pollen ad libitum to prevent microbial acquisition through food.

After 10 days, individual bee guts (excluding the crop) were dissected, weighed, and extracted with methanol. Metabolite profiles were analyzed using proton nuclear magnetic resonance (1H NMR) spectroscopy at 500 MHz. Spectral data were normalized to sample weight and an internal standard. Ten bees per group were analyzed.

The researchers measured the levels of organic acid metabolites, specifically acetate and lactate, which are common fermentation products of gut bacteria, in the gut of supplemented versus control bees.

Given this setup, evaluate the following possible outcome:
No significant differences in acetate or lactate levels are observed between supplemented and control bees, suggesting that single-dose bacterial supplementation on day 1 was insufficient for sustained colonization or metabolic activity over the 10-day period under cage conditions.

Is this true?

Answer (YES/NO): NO